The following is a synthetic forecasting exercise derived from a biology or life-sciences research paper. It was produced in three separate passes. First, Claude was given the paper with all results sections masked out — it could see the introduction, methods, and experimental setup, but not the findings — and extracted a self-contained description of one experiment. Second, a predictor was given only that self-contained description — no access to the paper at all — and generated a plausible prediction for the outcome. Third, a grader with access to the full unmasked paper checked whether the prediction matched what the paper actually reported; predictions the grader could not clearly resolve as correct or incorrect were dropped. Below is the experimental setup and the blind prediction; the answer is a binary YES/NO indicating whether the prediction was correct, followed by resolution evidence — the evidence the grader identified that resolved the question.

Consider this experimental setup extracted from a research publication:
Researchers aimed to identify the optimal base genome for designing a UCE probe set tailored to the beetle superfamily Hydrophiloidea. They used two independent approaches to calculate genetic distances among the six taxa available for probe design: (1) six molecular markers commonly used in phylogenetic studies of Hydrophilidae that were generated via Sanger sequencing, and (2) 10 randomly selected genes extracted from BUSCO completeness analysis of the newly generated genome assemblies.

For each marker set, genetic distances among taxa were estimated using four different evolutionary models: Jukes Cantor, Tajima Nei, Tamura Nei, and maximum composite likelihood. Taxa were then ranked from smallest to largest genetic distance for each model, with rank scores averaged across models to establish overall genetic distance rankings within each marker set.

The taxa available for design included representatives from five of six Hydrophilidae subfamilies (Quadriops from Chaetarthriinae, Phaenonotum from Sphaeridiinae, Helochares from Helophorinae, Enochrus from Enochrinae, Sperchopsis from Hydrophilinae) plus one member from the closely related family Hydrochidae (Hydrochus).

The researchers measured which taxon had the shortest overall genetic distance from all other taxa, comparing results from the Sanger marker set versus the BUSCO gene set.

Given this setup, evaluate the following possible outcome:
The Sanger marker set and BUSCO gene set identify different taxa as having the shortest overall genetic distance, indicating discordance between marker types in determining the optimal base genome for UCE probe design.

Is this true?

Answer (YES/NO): NO